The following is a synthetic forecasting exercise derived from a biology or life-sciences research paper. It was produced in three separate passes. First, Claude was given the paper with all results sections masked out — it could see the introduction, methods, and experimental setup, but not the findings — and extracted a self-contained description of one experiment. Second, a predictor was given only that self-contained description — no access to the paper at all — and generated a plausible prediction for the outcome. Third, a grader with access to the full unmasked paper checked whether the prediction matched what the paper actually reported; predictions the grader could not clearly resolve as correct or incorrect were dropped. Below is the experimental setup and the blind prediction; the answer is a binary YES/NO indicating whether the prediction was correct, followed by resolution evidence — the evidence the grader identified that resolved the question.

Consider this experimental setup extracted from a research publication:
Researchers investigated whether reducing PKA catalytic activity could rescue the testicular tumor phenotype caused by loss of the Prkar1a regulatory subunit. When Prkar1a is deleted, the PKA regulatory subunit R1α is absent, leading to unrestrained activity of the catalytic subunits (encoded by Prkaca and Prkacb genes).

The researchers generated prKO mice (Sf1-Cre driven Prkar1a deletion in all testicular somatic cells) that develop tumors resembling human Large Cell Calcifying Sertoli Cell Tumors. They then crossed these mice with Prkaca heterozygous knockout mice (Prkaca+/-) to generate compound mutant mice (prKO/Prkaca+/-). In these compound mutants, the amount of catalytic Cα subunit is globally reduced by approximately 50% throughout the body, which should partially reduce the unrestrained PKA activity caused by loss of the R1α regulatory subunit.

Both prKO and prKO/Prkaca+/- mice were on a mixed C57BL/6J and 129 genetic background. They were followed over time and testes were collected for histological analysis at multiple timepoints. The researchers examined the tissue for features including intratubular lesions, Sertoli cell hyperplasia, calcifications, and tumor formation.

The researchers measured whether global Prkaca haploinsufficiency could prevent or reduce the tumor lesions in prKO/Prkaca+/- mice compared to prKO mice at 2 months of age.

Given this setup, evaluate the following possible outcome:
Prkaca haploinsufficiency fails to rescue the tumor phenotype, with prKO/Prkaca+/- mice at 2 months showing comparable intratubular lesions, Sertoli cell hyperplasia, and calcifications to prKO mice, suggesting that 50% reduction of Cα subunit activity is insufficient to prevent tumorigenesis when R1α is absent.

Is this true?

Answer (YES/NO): NO